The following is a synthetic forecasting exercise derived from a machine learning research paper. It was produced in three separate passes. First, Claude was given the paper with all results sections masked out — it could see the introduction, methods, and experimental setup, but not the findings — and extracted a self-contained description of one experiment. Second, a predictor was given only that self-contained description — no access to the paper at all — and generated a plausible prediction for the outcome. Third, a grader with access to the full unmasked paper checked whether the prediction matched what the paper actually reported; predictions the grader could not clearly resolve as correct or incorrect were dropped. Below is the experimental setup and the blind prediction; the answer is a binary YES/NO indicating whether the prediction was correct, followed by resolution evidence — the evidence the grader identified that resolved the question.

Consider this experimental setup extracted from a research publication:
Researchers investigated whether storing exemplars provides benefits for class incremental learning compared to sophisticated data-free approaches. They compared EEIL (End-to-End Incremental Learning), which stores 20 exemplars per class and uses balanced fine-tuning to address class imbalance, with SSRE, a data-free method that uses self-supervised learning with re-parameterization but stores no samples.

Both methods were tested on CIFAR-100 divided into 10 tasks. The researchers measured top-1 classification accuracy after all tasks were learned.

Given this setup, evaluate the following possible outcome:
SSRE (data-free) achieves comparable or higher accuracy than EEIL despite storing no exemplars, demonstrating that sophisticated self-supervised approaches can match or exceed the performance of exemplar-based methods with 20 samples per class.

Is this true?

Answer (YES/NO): YES